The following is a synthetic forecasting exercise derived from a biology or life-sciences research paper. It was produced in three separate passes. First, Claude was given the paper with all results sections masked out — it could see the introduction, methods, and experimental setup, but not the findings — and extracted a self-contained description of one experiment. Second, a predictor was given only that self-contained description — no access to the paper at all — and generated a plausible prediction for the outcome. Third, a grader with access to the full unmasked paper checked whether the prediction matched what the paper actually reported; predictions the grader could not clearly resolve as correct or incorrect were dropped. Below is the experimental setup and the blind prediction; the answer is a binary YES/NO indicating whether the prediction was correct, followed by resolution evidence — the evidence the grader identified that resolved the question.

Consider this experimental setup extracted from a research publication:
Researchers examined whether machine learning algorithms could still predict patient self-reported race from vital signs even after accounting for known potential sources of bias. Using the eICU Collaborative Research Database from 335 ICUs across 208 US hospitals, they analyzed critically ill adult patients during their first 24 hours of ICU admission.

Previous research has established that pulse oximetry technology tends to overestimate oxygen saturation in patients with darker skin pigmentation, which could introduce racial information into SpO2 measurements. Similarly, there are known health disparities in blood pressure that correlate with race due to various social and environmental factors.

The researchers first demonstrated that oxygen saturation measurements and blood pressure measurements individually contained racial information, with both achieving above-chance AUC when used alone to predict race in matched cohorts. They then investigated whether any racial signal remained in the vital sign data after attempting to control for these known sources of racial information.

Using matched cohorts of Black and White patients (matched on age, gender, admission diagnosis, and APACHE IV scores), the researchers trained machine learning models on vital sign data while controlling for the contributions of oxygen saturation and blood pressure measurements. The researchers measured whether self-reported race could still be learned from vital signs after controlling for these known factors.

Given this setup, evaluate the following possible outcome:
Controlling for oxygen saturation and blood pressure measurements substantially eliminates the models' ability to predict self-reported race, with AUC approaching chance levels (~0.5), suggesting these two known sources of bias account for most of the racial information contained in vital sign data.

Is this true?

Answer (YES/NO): NO